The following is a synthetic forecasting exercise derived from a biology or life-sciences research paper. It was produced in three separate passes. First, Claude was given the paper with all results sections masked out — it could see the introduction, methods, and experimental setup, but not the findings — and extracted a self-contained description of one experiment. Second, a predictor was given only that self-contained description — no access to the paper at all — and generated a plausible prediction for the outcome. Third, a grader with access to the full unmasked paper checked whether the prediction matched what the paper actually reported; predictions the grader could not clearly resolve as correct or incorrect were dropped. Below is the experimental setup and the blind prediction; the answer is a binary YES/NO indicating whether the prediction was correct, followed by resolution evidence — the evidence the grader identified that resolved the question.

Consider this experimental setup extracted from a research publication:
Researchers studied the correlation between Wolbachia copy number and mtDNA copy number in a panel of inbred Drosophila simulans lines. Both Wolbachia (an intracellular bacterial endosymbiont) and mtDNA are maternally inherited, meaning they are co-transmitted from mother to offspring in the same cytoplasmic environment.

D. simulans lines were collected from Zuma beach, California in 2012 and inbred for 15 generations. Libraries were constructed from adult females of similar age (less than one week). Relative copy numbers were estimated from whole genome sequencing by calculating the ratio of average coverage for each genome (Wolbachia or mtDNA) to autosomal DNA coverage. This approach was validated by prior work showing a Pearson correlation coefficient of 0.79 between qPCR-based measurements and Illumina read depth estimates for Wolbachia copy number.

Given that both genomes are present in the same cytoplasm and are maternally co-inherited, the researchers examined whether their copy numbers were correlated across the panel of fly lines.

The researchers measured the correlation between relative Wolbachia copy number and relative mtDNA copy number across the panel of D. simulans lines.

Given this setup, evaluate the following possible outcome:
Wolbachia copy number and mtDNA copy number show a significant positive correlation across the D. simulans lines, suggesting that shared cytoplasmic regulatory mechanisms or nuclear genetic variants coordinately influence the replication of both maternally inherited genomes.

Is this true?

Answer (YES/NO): YES